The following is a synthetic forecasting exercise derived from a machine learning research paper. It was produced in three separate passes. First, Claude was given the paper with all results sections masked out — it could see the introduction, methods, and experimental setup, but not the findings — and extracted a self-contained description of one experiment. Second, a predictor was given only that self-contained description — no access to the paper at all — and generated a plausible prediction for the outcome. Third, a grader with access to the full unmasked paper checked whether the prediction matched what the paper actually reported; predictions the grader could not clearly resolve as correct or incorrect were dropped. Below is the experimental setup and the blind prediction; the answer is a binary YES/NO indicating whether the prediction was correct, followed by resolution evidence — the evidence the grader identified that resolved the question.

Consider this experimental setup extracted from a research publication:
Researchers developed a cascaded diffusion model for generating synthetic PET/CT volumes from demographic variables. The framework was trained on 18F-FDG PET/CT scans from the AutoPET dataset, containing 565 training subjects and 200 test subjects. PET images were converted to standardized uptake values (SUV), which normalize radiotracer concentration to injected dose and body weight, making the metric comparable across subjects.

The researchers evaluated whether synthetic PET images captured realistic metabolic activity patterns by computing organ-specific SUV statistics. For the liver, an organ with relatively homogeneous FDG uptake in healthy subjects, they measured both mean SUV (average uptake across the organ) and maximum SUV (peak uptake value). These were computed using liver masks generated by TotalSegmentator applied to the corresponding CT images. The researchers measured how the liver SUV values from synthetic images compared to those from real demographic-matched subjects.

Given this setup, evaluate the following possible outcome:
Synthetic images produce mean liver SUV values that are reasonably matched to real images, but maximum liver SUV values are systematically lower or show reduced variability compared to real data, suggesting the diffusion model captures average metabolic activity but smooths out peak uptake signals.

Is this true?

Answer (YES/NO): NO